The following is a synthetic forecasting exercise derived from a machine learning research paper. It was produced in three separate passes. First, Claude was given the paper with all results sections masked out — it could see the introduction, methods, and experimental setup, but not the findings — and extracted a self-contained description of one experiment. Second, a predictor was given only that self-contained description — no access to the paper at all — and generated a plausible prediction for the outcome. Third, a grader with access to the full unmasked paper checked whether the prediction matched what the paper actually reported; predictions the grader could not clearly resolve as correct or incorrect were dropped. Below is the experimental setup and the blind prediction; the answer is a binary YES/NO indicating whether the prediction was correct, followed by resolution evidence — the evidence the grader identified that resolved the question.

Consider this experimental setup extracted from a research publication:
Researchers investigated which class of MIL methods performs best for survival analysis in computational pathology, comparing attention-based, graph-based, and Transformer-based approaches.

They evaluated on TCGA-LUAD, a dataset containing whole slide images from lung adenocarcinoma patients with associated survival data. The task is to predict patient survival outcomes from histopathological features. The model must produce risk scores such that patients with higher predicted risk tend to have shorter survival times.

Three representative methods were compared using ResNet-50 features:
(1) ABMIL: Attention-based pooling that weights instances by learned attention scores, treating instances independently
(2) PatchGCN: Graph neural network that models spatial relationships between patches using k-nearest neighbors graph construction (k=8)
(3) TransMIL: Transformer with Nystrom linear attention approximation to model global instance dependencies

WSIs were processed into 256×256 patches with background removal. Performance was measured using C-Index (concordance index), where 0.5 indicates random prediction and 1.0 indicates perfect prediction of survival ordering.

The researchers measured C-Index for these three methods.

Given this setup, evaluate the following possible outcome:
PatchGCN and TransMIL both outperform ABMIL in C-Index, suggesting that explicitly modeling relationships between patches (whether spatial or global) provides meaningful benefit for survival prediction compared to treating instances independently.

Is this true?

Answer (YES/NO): YES